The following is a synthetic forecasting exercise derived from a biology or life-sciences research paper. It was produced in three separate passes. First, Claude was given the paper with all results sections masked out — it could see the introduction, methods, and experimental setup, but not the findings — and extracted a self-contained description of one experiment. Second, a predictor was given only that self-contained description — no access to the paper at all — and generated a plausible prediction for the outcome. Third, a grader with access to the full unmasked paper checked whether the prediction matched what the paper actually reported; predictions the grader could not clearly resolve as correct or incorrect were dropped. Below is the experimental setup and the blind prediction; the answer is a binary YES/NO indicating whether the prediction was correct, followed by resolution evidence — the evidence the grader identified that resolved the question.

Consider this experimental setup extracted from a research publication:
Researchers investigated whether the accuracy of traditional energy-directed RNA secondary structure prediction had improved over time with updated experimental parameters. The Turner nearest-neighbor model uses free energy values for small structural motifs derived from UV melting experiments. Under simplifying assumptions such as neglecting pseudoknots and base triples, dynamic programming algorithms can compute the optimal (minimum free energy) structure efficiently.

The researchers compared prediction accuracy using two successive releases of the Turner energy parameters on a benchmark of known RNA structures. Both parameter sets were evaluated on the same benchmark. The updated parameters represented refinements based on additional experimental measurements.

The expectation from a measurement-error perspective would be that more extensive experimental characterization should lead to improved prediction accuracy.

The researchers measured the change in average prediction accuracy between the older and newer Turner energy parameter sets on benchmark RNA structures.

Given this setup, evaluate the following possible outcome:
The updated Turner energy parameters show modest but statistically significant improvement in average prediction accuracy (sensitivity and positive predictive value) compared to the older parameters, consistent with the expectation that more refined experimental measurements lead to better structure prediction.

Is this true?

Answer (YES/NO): NO